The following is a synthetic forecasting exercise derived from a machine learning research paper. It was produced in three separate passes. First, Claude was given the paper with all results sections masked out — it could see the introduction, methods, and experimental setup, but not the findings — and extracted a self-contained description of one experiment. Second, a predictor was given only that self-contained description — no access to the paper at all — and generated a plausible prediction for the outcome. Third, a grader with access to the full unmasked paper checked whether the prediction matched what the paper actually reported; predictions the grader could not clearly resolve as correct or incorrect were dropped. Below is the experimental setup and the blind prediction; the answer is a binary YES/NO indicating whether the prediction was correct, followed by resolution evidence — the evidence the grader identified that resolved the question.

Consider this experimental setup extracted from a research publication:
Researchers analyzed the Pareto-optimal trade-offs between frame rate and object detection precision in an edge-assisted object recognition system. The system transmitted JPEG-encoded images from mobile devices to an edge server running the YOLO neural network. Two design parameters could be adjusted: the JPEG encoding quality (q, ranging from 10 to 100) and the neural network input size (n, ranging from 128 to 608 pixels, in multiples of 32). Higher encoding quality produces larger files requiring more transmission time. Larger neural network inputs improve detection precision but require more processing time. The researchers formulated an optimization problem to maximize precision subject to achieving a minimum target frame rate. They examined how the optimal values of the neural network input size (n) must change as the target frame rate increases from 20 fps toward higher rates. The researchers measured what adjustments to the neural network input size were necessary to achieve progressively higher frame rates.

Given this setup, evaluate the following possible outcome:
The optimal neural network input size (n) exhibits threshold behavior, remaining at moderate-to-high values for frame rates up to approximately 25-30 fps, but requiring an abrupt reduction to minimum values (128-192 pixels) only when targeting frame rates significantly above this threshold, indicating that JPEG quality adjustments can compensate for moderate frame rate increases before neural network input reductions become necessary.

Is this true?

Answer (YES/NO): NO